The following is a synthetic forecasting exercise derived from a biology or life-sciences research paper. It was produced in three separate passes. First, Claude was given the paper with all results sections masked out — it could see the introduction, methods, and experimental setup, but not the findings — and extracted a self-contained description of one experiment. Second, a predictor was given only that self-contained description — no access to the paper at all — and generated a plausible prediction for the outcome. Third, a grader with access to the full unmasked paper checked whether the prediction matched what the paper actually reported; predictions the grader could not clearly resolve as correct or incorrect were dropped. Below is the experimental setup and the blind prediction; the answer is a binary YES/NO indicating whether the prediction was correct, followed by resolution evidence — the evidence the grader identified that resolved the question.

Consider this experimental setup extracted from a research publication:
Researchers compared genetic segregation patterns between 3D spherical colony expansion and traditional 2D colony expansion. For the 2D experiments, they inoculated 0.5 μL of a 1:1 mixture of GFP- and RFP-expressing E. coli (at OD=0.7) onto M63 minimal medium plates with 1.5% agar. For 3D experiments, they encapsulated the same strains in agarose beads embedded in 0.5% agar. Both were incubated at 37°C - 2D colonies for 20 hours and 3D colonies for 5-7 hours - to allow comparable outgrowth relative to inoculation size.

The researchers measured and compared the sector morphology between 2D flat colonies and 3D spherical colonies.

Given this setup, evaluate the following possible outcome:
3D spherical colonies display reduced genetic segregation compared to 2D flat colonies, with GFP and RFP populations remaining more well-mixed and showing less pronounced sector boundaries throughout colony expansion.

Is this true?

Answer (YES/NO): NO